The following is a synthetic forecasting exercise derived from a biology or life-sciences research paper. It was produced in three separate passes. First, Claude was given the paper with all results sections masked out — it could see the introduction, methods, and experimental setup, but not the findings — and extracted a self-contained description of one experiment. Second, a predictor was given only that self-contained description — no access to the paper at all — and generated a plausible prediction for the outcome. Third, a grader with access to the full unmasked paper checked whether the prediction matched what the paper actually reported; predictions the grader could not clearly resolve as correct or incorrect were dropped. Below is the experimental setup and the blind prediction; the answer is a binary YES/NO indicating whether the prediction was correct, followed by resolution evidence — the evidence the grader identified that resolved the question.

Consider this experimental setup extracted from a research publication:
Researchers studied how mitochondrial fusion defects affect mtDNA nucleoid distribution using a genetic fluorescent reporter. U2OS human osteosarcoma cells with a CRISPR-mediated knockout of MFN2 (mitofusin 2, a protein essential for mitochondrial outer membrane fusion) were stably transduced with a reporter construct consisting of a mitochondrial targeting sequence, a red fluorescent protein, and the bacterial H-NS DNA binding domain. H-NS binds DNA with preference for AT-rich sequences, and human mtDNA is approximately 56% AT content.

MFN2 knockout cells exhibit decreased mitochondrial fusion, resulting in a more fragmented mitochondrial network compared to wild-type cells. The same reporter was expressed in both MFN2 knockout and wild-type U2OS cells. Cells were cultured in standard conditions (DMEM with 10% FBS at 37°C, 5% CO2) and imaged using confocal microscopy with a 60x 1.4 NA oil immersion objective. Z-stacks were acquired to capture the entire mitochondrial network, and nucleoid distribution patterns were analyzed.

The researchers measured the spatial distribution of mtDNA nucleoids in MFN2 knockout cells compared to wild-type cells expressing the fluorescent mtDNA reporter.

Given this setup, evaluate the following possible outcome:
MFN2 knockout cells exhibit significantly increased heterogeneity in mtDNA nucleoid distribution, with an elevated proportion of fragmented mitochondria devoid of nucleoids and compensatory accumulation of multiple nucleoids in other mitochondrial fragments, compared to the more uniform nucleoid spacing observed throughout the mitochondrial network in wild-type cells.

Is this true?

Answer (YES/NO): YES